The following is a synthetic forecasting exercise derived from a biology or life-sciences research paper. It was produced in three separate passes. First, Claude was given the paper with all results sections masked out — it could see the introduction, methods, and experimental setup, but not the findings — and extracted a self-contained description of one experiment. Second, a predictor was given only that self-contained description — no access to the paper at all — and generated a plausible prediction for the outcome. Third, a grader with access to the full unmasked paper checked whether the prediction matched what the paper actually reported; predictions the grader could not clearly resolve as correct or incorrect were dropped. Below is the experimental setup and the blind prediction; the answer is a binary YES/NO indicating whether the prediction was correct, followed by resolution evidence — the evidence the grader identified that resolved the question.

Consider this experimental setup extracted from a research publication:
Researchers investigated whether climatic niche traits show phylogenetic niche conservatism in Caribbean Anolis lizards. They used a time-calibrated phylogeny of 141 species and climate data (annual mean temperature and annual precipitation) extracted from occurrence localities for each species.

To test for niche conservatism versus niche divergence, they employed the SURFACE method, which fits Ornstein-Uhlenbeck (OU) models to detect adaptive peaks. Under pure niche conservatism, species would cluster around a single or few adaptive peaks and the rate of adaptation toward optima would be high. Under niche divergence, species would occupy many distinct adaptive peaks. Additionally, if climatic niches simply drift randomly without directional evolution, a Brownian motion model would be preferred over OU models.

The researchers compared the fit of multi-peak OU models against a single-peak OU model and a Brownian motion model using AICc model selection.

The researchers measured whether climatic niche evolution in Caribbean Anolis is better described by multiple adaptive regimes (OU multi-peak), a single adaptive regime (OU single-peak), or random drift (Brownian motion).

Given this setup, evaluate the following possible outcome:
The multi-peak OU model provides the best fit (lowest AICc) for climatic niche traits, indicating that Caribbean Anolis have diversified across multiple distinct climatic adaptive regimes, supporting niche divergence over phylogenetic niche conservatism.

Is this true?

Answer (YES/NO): YES